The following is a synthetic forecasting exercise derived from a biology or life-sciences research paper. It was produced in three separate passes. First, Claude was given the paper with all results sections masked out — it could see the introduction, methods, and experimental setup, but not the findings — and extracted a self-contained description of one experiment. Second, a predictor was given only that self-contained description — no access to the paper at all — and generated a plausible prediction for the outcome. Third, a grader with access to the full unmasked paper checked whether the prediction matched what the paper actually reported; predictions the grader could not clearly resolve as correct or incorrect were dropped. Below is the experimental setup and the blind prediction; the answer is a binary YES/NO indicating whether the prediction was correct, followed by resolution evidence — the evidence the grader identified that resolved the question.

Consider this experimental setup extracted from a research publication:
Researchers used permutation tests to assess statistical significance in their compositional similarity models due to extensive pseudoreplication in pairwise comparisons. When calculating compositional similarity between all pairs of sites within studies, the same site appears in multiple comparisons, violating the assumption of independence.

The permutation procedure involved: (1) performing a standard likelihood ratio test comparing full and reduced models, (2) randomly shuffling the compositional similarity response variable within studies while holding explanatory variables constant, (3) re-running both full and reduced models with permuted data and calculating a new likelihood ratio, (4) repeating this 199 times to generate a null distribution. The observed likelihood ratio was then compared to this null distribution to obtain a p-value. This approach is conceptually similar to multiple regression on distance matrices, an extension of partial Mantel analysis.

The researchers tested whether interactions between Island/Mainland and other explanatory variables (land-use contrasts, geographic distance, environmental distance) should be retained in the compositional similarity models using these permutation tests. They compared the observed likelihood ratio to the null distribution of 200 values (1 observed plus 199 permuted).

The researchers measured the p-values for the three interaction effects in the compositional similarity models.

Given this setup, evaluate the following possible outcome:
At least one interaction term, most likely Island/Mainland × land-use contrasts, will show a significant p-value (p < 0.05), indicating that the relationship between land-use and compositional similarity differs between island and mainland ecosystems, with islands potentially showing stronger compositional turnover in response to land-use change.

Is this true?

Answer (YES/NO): YES